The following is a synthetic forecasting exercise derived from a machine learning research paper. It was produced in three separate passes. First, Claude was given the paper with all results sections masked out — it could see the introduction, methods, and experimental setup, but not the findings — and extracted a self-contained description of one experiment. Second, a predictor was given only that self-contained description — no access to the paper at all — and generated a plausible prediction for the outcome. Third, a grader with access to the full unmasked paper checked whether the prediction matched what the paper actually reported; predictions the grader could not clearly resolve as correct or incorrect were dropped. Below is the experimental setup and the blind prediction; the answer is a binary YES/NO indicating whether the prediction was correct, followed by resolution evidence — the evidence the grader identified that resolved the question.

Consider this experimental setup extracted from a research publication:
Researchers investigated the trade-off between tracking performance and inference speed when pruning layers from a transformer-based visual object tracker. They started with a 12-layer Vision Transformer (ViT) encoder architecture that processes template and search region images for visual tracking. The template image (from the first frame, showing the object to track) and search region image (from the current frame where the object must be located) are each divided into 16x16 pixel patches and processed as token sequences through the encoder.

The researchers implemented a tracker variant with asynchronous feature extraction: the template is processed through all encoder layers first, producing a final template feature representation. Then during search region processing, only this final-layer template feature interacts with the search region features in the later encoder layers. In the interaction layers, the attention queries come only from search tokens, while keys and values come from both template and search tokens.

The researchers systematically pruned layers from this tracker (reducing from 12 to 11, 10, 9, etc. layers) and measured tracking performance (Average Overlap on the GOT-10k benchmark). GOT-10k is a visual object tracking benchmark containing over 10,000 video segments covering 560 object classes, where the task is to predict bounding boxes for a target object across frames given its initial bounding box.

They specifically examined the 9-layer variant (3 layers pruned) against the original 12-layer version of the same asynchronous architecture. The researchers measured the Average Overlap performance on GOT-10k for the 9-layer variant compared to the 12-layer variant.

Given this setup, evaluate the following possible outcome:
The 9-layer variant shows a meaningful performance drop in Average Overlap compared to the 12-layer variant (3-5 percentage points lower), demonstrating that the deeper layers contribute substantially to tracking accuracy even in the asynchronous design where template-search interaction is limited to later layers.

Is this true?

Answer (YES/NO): NO